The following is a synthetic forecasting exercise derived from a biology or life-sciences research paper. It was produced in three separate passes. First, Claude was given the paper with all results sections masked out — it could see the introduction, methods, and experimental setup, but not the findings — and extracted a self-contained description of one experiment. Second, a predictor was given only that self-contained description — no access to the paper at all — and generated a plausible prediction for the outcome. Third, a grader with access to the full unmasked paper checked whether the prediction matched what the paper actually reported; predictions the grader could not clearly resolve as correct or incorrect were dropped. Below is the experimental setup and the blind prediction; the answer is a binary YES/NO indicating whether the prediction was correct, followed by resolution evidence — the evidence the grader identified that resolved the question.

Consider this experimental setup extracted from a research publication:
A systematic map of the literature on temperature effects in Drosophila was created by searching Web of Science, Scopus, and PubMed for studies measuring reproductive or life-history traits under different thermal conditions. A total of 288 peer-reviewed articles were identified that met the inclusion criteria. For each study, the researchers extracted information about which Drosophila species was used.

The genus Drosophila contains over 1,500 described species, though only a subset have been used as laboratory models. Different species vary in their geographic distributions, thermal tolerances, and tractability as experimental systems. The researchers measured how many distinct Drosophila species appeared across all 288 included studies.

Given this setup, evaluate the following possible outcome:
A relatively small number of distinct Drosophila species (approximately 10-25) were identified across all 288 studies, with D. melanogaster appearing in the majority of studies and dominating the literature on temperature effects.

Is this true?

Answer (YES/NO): NO